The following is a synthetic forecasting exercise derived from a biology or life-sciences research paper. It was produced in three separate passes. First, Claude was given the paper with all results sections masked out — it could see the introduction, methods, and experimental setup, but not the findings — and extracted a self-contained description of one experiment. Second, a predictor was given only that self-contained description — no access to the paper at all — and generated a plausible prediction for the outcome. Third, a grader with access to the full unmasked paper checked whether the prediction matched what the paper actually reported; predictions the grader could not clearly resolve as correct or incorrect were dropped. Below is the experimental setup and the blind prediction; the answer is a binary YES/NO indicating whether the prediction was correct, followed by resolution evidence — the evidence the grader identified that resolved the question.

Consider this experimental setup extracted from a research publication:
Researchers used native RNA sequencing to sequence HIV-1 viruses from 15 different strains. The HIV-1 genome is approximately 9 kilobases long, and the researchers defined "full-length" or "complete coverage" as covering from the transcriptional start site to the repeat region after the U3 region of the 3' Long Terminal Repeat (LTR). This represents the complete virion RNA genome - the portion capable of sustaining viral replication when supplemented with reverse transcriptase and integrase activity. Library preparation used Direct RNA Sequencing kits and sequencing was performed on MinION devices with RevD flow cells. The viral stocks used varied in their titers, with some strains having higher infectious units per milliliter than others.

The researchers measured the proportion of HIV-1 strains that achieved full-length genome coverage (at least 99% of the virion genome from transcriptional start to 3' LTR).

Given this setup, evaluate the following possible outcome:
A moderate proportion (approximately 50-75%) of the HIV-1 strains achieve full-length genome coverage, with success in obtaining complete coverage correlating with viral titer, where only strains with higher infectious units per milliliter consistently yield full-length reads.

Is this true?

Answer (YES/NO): NO